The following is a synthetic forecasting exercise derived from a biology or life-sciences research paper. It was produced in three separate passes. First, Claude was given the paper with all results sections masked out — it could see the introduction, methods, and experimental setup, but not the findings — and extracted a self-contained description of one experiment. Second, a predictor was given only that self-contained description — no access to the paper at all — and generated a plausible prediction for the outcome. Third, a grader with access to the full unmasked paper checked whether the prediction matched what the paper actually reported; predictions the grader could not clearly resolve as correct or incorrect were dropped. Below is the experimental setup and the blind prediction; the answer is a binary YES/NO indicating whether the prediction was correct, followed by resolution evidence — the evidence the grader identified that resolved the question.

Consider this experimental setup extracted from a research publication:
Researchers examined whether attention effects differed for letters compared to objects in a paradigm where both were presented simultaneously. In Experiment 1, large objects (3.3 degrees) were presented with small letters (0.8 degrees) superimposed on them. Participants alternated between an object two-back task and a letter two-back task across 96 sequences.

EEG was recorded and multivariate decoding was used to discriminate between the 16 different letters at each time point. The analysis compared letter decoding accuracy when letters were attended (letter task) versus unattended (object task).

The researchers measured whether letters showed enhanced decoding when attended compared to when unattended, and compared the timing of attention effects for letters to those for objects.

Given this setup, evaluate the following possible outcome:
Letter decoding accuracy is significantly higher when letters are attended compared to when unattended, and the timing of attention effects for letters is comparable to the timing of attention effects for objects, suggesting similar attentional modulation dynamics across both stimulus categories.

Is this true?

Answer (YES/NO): NO